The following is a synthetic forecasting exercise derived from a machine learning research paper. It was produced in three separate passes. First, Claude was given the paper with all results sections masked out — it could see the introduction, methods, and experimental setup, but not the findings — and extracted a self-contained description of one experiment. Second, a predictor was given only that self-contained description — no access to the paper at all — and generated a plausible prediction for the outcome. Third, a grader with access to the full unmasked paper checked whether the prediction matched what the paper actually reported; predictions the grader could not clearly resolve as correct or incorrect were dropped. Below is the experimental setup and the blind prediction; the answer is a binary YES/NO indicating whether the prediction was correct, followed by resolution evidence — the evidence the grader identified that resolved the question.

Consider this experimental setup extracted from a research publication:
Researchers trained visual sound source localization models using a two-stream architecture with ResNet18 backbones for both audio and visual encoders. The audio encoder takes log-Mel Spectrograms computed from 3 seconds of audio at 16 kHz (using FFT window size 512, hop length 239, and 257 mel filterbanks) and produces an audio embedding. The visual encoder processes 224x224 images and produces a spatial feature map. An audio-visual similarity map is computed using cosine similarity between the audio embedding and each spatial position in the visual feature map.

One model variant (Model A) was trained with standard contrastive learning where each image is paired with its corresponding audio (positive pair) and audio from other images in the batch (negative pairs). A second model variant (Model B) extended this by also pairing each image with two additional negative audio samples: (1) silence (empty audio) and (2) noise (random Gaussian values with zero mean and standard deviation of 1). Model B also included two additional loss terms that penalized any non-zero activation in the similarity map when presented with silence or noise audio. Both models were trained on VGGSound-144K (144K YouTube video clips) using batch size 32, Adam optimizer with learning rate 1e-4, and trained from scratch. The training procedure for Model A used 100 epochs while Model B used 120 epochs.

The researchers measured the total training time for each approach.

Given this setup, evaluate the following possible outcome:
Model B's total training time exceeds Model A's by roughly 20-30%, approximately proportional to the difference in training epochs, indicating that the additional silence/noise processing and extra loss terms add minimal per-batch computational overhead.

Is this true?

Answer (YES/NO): NO